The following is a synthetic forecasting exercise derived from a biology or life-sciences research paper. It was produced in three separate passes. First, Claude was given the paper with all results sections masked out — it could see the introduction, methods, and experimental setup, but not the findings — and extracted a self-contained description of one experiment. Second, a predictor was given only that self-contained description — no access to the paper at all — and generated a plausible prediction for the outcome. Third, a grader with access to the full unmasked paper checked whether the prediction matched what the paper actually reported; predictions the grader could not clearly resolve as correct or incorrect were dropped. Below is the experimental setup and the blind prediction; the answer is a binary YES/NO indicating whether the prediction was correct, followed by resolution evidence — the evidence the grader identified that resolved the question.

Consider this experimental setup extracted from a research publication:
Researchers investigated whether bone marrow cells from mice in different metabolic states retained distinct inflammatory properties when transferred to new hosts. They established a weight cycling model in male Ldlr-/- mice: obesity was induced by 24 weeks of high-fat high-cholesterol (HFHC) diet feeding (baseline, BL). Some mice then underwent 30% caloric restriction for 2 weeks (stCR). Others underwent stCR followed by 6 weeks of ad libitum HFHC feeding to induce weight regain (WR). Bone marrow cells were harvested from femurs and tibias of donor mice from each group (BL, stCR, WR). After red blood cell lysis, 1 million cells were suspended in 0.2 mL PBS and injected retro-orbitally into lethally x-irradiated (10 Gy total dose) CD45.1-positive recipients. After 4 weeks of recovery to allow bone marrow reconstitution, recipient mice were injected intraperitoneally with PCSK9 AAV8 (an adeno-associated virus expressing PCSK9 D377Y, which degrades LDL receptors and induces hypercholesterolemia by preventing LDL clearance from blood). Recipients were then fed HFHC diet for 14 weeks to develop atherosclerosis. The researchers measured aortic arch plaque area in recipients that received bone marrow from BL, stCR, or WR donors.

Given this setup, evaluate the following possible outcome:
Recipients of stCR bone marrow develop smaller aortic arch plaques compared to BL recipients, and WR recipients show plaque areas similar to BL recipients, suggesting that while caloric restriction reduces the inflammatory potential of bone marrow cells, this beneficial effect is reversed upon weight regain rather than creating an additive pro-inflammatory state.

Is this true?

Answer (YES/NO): NO